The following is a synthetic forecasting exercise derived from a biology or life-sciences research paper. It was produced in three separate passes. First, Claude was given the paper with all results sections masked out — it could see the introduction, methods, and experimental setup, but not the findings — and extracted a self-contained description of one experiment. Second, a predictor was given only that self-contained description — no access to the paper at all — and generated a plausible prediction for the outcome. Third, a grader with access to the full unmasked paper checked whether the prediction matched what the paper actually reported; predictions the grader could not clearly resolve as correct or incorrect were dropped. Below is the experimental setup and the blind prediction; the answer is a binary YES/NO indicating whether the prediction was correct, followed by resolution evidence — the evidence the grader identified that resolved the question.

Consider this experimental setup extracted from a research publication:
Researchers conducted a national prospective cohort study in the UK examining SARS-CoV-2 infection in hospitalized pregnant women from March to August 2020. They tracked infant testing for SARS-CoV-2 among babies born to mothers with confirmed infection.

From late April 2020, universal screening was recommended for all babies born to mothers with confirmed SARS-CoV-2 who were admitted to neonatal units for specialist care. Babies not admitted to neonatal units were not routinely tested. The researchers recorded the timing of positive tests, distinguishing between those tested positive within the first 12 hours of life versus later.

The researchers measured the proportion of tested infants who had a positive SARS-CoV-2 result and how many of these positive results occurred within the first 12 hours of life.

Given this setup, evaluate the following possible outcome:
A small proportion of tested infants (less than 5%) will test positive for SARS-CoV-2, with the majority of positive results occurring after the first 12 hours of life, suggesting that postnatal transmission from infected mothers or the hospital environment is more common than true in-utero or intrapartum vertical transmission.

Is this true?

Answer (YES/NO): NO